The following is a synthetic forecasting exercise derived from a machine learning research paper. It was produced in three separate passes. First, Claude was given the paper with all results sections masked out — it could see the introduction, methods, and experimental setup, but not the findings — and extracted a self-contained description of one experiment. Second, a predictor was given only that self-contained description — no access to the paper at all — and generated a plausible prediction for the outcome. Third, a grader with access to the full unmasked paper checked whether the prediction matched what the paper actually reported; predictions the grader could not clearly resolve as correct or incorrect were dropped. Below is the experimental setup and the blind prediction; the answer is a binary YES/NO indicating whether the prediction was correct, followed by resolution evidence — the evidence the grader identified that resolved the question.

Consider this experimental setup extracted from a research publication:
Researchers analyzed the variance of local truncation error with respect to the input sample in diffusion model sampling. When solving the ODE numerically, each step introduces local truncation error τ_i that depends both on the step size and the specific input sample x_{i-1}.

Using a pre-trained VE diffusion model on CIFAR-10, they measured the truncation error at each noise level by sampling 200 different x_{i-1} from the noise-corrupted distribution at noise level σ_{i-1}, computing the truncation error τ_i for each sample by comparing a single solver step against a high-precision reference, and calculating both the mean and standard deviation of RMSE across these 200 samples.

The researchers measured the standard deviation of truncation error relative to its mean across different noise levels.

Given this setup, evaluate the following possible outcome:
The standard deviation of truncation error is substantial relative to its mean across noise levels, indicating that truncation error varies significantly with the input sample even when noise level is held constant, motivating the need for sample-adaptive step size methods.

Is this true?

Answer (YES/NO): NO